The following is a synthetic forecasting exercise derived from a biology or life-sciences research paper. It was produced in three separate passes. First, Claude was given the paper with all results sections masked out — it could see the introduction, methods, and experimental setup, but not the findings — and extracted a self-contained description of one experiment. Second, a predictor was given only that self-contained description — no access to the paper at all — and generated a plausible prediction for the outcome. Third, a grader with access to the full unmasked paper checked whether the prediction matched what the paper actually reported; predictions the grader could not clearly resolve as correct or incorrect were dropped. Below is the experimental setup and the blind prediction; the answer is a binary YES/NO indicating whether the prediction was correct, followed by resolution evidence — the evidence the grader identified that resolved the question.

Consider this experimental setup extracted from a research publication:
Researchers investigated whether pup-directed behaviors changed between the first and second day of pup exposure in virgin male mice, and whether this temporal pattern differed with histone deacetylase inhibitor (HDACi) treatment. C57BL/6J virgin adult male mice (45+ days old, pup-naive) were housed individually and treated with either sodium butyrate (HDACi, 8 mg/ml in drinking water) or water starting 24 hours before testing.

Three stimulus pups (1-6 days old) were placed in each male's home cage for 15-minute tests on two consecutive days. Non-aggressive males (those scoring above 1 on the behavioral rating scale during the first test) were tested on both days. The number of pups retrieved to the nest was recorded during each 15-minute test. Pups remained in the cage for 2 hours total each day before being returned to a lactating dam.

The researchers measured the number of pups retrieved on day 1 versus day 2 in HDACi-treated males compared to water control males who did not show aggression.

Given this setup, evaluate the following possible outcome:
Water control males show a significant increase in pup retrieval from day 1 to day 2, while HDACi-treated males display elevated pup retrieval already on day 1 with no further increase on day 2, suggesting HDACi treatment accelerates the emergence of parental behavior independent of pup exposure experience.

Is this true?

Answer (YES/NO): NO